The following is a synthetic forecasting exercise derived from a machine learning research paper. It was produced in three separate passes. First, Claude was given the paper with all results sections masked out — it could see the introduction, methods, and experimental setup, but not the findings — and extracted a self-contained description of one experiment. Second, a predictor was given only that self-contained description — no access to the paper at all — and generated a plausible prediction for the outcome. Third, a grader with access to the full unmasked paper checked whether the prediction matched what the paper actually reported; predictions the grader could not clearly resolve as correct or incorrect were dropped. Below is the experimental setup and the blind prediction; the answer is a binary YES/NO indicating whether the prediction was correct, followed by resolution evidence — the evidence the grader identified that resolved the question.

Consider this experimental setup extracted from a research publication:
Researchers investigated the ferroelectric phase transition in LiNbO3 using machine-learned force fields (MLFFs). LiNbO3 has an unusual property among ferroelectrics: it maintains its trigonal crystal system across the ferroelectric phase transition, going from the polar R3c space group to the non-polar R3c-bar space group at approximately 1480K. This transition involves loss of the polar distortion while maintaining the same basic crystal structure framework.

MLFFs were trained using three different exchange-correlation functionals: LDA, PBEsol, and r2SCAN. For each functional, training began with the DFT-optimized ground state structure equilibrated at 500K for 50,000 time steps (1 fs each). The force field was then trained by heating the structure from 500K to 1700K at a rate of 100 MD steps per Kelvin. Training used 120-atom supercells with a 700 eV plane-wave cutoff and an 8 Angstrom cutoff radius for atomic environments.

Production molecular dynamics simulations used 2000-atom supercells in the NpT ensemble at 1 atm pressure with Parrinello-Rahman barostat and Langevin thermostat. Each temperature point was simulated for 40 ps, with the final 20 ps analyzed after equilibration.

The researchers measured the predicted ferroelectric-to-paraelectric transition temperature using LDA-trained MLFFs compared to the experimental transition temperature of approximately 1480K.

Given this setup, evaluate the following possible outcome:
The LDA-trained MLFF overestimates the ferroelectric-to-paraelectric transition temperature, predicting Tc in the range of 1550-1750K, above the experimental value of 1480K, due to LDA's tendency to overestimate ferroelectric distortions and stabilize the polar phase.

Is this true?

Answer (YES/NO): NO